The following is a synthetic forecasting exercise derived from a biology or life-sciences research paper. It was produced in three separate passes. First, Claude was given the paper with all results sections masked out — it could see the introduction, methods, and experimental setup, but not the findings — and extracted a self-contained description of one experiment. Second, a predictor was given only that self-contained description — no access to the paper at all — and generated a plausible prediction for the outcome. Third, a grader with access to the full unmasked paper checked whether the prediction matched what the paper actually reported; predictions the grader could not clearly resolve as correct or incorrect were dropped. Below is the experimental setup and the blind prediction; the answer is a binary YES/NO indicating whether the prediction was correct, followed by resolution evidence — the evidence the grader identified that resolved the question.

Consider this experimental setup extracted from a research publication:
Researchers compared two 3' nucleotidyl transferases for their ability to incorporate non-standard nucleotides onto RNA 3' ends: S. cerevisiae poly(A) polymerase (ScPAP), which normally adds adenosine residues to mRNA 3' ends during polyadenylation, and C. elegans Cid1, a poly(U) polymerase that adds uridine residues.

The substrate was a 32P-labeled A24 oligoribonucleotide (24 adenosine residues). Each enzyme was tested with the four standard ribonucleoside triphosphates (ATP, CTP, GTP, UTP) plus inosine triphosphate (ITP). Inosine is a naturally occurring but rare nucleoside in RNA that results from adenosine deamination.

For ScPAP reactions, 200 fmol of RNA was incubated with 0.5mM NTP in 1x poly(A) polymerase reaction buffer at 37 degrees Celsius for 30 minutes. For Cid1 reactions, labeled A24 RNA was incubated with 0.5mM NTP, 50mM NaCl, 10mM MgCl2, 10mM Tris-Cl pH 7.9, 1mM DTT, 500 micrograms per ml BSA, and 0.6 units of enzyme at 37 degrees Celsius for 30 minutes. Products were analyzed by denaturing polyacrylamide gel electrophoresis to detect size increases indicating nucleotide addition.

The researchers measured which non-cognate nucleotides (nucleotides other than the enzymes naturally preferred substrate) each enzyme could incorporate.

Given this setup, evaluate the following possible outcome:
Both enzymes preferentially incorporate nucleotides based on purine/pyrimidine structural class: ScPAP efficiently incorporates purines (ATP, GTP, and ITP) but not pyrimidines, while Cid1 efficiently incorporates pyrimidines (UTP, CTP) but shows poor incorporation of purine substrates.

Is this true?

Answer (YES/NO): NO